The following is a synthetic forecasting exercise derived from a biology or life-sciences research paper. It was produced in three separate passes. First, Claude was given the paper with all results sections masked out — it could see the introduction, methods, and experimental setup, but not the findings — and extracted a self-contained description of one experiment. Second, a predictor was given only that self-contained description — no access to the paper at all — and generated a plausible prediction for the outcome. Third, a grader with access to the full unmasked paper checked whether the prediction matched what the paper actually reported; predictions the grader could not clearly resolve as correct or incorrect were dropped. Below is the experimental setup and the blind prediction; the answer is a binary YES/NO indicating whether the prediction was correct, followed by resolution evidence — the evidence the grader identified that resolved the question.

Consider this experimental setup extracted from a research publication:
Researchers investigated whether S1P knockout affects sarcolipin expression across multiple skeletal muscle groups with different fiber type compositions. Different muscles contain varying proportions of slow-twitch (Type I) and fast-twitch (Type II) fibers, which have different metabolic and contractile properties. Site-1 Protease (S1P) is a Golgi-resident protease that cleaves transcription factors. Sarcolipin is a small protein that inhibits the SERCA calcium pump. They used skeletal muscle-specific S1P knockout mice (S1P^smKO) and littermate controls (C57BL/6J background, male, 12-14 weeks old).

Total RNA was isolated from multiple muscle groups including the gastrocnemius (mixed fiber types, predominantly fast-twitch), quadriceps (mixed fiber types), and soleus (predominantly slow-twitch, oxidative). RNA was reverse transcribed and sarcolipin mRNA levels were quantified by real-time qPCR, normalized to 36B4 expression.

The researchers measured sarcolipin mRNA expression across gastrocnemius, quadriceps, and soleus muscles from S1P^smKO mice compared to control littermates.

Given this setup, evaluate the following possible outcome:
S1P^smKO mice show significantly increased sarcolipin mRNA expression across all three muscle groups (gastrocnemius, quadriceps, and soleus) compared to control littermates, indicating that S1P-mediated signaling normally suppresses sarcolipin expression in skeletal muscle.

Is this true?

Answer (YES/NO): NO